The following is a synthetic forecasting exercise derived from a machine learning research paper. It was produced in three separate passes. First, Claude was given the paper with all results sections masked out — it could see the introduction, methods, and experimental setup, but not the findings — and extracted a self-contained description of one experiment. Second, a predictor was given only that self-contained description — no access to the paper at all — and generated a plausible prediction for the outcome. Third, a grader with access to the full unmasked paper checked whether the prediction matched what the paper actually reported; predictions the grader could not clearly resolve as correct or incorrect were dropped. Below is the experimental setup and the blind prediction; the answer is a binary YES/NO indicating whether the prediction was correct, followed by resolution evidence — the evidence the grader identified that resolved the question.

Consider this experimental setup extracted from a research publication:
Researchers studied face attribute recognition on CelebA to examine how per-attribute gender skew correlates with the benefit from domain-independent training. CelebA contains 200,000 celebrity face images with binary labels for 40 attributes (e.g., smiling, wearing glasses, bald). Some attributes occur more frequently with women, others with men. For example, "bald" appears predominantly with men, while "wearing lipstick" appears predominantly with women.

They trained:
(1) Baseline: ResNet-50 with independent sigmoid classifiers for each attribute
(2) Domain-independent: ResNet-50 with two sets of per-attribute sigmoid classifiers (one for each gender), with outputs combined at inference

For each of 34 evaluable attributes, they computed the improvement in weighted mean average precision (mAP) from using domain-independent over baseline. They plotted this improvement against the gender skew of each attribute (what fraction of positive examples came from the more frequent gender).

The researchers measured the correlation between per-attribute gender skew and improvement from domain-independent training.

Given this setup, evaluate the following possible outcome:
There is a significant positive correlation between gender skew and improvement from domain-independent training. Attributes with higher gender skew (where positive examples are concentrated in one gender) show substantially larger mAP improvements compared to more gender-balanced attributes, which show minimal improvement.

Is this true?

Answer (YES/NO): YES